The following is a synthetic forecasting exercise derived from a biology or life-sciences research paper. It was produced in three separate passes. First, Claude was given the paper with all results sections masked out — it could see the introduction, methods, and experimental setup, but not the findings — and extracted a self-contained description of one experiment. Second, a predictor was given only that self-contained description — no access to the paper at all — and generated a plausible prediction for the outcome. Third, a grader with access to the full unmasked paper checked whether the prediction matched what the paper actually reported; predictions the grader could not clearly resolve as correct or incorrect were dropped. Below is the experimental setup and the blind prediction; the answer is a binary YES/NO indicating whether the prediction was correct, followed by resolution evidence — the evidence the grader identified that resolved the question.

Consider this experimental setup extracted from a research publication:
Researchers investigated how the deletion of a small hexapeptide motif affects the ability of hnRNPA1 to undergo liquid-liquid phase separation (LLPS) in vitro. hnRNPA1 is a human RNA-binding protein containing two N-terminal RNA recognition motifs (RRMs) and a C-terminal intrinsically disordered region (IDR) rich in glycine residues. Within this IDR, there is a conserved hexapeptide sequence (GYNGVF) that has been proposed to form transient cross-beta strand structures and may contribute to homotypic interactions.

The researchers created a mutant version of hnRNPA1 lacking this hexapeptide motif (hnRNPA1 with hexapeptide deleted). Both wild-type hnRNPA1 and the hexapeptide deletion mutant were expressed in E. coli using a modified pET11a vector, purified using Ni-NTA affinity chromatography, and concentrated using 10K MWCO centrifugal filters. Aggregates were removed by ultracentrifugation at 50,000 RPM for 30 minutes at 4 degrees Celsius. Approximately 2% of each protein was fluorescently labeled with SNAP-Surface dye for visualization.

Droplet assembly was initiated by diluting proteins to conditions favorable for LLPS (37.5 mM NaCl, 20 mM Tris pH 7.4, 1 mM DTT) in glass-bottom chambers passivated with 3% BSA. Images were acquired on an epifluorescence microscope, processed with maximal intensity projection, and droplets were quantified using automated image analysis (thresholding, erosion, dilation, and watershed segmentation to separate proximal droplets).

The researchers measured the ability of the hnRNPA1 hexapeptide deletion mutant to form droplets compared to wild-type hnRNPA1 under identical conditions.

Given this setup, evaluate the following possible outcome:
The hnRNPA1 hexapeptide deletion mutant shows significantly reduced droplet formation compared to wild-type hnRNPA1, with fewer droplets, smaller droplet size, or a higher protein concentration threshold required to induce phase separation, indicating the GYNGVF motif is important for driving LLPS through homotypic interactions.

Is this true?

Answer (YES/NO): NO